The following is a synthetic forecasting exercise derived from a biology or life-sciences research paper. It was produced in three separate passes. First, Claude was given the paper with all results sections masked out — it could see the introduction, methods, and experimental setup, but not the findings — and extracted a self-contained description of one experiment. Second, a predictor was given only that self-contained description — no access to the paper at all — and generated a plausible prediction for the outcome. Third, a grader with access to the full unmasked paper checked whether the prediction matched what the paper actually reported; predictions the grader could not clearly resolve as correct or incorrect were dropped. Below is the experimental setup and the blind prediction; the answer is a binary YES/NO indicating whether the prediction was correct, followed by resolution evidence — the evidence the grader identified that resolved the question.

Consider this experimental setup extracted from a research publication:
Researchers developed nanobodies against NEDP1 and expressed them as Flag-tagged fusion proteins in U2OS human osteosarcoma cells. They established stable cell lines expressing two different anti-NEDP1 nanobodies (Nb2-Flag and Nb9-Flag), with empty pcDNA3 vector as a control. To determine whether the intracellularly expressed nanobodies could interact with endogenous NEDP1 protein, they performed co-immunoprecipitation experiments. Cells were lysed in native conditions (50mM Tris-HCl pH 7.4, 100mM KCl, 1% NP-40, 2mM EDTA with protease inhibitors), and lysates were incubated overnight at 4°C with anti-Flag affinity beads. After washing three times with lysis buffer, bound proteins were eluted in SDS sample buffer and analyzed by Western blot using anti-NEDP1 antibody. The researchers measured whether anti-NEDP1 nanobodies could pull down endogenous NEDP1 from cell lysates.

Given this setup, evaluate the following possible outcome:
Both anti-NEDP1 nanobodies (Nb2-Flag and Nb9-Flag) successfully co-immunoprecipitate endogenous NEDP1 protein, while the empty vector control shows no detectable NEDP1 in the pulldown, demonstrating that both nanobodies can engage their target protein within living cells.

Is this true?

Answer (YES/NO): YES